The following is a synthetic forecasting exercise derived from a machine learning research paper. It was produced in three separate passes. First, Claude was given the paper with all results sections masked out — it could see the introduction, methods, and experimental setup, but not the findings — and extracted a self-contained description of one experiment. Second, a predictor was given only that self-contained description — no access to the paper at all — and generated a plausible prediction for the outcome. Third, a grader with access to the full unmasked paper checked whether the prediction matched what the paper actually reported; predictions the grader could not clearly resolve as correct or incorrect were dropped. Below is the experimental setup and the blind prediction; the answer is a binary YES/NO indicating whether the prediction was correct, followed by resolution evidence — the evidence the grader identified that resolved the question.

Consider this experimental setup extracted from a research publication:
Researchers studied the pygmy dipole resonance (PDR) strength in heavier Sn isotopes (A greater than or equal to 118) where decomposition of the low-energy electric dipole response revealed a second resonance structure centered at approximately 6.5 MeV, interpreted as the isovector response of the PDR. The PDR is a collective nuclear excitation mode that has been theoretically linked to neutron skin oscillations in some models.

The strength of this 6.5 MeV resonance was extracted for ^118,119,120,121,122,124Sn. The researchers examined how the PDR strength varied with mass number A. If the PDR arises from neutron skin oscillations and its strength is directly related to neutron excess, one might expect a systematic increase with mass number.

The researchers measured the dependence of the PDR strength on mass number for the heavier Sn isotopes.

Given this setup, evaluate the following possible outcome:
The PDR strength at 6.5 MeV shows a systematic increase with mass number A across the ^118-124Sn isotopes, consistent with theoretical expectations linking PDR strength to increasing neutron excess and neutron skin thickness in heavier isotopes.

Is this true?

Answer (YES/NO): NO